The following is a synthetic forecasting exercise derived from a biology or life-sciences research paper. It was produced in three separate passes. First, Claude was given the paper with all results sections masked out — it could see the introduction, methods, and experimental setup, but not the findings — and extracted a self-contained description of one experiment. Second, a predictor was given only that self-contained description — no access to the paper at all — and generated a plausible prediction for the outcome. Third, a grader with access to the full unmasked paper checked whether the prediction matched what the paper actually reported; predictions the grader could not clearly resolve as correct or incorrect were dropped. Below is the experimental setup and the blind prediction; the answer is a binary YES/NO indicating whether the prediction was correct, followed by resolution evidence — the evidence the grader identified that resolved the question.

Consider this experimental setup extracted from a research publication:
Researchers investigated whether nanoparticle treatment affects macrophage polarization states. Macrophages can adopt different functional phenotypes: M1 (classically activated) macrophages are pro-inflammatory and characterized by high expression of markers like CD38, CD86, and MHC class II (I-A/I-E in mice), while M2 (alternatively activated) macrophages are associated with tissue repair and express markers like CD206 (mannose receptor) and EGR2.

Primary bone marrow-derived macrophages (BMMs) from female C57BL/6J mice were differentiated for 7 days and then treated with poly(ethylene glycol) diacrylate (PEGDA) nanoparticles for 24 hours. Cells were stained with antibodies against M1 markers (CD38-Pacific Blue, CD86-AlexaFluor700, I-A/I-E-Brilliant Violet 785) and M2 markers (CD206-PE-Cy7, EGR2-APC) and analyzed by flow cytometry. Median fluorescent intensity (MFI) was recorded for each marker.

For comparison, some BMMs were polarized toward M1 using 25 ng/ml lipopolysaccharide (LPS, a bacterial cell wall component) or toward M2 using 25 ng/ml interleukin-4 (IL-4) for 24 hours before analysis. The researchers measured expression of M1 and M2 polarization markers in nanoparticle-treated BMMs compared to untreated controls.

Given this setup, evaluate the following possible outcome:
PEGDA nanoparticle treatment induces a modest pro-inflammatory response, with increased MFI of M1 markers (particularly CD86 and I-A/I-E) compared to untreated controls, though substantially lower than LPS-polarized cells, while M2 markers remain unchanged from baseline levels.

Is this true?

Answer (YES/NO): NO